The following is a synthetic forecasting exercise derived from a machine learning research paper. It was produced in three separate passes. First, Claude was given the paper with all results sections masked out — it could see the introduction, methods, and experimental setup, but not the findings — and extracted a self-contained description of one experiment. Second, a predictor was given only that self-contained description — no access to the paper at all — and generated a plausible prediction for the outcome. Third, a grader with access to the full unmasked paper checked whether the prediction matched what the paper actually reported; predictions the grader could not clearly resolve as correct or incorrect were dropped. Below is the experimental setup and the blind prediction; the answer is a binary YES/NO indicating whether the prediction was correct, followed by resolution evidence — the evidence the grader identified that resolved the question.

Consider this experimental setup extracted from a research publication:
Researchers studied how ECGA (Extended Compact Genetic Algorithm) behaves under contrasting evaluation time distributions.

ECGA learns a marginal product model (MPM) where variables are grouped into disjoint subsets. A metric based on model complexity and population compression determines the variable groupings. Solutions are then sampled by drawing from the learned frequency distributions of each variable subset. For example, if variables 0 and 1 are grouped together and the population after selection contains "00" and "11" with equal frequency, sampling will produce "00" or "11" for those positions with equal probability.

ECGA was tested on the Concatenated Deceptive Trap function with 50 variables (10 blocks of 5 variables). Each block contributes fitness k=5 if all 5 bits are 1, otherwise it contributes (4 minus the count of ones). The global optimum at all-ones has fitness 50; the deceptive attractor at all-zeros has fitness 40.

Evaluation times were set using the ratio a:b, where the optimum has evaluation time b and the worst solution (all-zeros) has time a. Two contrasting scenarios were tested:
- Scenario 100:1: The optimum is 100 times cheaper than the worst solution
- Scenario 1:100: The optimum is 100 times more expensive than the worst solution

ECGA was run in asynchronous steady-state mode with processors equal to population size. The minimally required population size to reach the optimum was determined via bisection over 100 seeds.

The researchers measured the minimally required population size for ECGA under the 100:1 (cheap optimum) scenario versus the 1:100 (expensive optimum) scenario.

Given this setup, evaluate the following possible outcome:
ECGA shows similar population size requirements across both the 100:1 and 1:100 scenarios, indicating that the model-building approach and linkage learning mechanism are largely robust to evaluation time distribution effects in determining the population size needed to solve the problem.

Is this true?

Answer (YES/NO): NO